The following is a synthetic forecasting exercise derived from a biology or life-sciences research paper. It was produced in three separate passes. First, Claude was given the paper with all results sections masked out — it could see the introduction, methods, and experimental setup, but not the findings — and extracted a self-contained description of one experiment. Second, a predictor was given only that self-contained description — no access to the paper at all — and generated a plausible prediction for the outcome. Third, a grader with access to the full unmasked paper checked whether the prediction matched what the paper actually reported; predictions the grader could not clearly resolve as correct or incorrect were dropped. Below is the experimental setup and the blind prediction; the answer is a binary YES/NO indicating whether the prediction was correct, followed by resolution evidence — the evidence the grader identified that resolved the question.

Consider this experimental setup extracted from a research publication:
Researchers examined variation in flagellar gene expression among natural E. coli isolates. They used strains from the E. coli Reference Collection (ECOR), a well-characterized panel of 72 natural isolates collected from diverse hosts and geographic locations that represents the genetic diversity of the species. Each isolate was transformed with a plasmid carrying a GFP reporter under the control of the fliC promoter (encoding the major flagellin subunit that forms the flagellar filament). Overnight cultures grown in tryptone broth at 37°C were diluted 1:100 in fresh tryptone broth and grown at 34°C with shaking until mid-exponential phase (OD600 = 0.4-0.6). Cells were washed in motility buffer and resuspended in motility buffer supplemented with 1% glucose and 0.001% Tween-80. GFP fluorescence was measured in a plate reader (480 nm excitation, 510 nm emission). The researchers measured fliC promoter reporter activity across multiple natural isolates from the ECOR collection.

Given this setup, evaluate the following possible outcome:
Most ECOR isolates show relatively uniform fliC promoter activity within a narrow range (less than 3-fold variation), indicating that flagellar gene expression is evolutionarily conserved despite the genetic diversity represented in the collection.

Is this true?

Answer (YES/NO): NO